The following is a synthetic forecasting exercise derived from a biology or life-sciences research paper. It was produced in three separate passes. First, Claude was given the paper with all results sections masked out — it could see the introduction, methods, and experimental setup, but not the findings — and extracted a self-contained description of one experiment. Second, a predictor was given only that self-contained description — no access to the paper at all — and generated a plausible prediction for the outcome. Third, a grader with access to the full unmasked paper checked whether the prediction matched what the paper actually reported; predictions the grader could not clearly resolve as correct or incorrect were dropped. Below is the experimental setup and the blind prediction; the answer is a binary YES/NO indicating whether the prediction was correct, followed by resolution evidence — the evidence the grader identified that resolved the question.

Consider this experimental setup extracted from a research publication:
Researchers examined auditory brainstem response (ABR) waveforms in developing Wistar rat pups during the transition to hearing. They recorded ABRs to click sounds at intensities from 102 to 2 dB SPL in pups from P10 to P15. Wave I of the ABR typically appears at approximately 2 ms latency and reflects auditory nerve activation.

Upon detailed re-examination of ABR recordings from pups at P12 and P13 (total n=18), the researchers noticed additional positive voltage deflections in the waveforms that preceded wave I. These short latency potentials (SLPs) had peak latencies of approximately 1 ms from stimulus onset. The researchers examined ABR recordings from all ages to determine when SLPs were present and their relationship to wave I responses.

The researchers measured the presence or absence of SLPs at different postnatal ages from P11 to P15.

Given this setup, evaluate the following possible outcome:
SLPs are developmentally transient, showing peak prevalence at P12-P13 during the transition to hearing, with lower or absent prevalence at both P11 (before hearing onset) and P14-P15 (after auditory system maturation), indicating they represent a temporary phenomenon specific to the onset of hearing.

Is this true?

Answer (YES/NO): YES